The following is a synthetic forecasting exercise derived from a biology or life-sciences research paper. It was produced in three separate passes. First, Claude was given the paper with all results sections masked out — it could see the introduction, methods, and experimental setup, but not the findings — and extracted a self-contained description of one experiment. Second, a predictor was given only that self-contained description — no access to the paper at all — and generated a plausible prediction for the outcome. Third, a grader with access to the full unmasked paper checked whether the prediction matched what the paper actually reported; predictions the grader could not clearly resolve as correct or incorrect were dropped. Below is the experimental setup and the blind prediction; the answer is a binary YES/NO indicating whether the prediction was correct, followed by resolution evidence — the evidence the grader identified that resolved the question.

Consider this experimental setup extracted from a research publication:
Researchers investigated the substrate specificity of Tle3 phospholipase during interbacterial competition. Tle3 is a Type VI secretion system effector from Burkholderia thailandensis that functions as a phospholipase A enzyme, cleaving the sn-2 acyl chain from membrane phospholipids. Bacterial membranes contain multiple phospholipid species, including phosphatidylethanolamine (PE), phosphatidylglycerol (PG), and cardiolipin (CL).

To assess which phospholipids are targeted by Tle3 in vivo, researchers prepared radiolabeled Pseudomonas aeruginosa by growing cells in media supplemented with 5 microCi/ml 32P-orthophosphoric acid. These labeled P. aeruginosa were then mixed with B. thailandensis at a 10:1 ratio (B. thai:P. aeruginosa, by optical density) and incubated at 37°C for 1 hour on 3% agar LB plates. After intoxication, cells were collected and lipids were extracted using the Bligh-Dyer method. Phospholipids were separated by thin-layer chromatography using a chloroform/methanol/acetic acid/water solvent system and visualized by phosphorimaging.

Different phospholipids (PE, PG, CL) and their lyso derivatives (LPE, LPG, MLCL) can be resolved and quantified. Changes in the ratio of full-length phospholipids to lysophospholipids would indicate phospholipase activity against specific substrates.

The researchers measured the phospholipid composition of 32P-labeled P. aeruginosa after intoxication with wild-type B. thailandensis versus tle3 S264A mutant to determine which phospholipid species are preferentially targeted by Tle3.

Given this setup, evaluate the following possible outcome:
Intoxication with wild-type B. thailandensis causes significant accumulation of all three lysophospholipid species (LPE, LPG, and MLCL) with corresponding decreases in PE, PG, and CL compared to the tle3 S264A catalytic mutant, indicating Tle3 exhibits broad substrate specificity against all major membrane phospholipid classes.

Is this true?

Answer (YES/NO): NO